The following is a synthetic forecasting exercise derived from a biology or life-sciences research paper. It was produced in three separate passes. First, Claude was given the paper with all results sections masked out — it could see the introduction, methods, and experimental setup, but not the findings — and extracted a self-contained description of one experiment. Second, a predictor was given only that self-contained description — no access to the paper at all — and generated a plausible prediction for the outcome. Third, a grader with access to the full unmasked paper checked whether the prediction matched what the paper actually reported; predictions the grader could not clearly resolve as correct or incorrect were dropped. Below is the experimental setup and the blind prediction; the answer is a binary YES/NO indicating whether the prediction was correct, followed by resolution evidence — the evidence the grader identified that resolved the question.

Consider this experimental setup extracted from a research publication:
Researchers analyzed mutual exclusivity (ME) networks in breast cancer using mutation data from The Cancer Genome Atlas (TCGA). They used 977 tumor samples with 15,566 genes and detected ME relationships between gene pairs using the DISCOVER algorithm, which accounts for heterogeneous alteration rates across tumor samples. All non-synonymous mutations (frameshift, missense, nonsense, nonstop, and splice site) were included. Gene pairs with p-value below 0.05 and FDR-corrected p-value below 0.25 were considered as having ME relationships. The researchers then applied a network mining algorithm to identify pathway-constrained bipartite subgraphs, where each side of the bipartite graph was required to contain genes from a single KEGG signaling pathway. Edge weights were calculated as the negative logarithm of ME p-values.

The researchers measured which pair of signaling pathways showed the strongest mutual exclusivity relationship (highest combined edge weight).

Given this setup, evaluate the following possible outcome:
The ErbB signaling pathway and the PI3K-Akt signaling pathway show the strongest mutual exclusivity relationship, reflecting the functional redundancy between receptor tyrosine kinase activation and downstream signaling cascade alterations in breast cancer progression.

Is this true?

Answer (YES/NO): NO